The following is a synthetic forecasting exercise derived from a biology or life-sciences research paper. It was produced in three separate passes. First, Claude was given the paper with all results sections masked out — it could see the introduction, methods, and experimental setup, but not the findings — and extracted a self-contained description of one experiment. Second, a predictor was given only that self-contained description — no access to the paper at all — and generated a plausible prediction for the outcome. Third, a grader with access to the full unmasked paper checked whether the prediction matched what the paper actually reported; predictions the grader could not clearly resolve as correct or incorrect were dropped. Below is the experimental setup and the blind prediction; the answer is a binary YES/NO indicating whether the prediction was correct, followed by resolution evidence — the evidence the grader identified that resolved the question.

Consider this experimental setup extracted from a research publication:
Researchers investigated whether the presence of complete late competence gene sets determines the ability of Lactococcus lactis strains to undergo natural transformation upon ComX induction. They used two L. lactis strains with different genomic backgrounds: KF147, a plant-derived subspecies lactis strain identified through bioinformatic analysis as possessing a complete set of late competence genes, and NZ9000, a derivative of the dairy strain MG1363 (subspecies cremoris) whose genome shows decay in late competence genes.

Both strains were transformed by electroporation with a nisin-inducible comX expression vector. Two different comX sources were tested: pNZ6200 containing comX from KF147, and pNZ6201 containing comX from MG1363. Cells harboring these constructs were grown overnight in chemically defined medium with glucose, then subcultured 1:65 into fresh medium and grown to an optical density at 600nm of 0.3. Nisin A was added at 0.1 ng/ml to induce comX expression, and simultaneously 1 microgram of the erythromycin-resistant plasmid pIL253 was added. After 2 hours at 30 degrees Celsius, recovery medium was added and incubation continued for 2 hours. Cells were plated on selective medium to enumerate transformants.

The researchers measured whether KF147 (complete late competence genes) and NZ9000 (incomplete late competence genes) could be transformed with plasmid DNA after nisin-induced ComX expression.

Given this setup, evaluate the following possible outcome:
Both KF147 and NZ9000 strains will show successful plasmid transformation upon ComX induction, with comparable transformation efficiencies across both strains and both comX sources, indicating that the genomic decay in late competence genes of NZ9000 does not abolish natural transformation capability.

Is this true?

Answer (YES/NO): NO